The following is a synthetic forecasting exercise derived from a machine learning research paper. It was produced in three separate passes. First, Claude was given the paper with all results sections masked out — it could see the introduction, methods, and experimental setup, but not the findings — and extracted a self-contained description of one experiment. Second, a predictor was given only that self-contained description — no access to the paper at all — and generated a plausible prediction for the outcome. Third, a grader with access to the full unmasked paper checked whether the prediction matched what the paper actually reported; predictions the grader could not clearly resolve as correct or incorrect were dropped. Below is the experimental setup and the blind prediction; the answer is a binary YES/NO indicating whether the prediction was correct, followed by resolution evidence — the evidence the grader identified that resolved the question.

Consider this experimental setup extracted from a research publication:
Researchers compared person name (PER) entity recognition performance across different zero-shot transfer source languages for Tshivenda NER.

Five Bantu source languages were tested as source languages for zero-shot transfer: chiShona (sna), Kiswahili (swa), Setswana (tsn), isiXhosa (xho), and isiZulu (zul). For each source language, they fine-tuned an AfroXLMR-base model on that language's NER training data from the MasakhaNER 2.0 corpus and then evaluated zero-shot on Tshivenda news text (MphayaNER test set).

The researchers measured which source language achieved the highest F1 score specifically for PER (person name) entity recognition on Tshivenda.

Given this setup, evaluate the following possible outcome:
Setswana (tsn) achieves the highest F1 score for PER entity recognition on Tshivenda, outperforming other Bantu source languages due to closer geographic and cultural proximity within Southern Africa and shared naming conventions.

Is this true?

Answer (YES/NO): NO